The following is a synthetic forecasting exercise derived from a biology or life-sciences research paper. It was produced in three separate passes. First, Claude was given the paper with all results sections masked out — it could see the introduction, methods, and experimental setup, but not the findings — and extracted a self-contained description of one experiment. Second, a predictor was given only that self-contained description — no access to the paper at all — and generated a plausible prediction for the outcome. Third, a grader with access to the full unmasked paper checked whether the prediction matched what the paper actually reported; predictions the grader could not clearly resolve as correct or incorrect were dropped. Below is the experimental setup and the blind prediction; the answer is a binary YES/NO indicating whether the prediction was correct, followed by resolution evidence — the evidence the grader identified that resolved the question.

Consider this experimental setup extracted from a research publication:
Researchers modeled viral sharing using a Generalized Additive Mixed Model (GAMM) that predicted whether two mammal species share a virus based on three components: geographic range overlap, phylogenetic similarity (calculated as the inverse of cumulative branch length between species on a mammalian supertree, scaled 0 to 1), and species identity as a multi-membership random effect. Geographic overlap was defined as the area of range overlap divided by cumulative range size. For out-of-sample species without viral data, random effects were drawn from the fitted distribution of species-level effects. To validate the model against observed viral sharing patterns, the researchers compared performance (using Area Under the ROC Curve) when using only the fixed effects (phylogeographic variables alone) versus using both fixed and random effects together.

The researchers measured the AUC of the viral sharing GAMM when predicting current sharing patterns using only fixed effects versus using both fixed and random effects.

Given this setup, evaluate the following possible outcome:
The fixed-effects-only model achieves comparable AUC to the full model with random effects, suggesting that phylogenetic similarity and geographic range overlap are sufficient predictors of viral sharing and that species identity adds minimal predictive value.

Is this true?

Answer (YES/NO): NO